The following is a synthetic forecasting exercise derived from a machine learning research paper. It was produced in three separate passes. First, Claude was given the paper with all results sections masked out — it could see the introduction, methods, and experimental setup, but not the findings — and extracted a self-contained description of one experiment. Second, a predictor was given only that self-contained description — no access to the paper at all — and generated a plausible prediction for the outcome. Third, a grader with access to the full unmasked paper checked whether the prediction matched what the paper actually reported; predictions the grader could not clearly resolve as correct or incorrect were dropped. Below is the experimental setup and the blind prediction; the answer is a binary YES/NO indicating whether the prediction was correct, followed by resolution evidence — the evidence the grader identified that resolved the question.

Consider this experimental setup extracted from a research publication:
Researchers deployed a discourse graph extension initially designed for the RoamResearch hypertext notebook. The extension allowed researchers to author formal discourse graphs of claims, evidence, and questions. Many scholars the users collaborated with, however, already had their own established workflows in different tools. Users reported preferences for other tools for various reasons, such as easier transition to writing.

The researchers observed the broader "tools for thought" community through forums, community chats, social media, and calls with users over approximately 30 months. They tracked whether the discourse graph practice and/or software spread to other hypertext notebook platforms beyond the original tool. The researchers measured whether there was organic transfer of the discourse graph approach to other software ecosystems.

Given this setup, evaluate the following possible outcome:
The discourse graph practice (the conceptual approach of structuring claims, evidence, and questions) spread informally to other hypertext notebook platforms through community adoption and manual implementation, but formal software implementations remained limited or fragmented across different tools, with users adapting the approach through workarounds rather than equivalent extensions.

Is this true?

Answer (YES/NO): NO